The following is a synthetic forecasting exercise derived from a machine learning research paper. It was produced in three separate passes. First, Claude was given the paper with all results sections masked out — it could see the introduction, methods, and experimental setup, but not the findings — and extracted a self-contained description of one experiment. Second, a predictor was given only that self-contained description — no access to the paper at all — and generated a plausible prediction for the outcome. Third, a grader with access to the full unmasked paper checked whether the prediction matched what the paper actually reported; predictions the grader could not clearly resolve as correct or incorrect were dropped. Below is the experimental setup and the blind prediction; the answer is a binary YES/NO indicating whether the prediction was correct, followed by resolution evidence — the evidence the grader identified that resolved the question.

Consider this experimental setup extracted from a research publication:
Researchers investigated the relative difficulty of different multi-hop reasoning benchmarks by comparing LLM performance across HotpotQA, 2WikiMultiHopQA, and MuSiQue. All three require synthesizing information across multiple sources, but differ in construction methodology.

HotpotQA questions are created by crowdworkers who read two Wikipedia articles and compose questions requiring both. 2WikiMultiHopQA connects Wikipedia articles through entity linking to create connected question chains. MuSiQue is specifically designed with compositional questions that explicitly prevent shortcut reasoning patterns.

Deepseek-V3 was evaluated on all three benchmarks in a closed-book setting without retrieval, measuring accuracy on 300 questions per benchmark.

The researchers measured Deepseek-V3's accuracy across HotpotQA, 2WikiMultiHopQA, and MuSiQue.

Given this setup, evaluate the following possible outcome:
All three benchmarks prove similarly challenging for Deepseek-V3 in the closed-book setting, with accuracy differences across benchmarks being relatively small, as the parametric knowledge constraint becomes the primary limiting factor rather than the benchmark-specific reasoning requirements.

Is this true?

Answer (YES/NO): NO